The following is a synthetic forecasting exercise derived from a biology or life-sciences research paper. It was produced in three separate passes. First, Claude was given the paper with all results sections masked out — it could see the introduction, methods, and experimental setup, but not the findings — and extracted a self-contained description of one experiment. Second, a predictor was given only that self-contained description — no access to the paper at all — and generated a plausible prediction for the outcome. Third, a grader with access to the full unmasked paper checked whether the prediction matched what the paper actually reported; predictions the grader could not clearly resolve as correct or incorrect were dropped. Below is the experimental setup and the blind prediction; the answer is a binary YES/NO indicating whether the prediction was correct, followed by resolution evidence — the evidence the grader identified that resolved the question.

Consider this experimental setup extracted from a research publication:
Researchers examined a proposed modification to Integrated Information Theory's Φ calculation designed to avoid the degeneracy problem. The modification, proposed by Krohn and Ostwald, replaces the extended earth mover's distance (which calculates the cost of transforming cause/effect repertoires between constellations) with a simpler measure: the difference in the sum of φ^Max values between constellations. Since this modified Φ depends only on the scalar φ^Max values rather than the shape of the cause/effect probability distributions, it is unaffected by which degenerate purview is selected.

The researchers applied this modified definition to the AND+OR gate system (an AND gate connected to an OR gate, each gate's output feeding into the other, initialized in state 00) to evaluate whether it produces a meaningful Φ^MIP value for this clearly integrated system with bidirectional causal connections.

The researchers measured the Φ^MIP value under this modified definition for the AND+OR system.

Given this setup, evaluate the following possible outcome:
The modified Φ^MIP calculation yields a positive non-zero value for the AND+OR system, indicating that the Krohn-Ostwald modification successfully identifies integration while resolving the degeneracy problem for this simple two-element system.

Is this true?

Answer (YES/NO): NO